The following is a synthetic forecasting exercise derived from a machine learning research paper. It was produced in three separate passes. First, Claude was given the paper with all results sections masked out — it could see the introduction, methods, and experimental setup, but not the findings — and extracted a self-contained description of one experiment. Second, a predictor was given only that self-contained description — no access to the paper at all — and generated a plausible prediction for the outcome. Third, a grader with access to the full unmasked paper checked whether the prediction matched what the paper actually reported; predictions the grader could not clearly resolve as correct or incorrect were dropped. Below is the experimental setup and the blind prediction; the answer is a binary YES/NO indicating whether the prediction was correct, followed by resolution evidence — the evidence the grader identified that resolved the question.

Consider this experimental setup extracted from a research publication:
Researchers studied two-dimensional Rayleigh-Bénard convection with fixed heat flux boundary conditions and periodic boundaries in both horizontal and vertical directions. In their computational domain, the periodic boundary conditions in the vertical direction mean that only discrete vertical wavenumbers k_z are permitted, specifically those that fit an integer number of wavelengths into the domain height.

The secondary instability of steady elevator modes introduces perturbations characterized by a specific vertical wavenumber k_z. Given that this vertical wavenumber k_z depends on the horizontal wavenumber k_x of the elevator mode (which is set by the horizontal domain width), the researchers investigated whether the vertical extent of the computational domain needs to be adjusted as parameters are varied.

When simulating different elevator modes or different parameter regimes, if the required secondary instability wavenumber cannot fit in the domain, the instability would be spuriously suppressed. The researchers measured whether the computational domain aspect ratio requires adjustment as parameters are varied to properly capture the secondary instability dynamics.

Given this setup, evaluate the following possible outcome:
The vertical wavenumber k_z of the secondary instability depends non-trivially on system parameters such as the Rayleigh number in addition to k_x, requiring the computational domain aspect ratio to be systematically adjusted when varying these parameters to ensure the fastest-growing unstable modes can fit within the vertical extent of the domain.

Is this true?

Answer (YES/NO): YES